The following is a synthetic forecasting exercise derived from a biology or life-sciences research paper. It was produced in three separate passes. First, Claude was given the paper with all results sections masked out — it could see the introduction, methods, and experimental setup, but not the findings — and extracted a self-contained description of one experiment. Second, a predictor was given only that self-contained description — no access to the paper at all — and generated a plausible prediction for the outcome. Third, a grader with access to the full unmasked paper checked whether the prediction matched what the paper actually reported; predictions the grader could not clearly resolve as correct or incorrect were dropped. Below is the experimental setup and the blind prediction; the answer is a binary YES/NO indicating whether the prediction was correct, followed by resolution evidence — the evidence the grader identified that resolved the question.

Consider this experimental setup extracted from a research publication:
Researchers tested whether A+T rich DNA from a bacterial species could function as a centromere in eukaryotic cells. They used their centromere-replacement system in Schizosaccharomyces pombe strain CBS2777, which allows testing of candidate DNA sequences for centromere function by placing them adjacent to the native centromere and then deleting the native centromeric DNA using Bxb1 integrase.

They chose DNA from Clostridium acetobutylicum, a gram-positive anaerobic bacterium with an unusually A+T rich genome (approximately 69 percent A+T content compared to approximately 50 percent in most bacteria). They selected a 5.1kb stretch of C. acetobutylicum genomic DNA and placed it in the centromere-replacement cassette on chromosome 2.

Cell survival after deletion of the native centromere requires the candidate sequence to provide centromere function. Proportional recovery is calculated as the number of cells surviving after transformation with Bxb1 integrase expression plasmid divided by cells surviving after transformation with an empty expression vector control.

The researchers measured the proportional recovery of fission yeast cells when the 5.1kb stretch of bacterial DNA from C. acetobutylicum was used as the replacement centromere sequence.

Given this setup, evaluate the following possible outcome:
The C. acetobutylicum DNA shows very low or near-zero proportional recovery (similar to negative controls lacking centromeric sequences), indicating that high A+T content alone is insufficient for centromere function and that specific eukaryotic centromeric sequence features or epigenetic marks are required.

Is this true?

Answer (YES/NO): NO